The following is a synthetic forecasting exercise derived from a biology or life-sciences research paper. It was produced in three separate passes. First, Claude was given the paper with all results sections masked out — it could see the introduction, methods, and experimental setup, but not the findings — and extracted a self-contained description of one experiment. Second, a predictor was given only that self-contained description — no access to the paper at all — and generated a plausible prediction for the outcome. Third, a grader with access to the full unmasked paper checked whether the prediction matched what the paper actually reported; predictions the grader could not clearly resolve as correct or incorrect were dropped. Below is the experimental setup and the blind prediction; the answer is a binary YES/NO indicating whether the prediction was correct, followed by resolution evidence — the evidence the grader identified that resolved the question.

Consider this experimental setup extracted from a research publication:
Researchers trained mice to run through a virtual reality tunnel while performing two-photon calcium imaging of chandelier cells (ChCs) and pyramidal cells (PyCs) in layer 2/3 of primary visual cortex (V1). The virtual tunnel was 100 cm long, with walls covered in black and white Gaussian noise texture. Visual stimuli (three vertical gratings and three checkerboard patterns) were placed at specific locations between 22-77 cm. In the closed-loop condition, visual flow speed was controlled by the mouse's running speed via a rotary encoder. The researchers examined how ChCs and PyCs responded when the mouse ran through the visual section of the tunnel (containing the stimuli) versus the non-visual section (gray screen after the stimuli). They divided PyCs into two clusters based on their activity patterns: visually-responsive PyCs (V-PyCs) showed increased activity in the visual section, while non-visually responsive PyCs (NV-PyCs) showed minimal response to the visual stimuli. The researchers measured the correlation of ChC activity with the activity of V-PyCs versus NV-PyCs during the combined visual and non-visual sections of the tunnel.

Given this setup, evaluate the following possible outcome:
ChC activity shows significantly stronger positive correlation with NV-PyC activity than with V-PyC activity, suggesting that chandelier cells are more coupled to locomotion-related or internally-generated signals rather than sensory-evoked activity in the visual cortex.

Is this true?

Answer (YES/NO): YES